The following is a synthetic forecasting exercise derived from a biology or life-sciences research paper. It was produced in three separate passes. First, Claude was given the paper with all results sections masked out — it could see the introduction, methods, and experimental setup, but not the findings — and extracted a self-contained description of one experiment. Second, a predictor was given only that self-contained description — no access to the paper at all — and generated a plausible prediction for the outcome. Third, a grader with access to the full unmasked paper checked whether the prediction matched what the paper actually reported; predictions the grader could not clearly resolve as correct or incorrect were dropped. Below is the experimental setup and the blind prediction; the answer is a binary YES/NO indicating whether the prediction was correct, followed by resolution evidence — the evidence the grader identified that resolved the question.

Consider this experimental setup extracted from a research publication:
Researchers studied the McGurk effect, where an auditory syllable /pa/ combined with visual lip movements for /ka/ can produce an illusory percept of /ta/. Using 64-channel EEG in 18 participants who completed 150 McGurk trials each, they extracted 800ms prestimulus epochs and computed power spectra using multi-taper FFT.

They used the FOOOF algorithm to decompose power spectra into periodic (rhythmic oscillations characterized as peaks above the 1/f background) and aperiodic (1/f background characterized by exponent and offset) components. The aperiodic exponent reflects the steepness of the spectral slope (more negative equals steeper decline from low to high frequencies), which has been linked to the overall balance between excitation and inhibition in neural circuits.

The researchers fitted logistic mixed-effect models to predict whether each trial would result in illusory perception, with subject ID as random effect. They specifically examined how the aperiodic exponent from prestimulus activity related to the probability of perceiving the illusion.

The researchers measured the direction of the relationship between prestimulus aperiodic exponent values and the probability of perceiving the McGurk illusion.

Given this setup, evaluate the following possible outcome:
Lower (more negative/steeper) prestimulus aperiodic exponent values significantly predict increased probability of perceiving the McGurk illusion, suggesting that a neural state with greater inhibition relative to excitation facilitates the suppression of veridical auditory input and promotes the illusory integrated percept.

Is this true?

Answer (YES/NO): NO